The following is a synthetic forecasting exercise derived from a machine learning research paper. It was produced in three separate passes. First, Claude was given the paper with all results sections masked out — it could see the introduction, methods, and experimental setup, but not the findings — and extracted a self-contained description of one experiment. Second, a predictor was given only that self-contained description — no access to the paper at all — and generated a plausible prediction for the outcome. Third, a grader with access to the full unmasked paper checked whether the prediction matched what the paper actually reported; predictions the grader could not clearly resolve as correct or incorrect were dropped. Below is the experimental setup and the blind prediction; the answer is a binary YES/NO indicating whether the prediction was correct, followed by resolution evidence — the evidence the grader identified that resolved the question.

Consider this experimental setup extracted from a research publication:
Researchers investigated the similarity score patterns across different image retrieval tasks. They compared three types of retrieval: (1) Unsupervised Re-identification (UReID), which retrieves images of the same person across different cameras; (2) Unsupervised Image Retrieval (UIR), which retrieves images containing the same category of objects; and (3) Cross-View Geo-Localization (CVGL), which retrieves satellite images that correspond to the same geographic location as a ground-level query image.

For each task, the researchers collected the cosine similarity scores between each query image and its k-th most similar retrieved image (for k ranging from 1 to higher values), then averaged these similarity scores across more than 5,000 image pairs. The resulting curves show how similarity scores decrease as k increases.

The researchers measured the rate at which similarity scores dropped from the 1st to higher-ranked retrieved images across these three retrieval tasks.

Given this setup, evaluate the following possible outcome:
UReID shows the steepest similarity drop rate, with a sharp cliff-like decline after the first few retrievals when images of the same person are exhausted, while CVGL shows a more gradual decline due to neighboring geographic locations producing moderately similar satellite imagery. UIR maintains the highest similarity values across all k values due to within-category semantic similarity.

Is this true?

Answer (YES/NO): NO